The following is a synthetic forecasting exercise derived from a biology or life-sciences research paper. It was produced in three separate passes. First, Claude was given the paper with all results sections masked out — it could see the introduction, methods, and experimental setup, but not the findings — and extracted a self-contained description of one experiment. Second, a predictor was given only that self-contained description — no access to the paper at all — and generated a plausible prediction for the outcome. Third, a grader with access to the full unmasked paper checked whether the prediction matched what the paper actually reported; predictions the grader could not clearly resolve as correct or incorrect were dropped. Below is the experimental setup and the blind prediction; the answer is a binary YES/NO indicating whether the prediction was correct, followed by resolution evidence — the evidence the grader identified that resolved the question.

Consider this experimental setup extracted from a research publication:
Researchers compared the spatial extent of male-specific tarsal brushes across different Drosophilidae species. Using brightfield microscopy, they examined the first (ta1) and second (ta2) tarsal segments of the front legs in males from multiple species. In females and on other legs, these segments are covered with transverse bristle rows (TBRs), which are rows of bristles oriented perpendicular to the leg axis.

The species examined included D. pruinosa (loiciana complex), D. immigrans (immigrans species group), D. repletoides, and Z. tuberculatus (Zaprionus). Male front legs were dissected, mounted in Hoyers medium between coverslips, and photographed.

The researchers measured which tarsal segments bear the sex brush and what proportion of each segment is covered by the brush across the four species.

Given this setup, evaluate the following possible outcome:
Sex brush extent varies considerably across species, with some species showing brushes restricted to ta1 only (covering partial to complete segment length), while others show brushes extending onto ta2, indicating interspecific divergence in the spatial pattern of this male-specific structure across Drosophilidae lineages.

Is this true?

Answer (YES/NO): YES